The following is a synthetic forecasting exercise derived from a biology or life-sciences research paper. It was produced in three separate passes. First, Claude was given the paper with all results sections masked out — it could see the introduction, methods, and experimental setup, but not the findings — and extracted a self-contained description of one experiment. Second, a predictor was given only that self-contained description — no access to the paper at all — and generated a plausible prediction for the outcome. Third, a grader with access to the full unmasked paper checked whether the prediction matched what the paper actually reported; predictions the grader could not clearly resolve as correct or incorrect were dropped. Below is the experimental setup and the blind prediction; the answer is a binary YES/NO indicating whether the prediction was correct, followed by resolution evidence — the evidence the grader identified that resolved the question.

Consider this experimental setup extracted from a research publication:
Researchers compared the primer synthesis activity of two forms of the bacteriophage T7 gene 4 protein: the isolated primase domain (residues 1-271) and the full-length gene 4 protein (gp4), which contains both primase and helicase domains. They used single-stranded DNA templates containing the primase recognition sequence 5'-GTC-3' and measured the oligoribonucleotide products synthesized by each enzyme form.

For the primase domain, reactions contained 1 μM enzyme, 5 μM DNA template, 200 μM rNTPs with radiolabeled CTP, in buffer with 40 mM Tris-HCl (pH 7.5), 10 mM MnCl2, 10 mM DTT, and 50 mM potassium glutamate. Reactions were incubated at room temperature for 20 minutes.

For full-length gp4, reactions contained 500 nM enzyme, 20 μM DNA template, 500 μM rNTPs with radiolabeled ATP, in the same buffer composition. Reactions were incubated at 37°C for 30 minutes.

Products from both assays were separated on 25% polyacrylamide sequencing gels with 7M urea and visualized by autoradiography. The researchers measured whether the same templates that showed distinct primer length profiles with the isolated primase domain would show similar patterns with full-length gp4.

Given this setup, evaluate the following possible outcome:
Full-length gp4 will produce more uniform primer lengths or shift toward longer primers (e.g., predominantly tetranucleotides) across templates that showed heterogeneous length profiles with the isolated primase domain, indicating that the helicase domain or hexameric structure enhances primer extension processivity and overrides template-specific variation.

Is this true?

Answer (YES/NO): NO